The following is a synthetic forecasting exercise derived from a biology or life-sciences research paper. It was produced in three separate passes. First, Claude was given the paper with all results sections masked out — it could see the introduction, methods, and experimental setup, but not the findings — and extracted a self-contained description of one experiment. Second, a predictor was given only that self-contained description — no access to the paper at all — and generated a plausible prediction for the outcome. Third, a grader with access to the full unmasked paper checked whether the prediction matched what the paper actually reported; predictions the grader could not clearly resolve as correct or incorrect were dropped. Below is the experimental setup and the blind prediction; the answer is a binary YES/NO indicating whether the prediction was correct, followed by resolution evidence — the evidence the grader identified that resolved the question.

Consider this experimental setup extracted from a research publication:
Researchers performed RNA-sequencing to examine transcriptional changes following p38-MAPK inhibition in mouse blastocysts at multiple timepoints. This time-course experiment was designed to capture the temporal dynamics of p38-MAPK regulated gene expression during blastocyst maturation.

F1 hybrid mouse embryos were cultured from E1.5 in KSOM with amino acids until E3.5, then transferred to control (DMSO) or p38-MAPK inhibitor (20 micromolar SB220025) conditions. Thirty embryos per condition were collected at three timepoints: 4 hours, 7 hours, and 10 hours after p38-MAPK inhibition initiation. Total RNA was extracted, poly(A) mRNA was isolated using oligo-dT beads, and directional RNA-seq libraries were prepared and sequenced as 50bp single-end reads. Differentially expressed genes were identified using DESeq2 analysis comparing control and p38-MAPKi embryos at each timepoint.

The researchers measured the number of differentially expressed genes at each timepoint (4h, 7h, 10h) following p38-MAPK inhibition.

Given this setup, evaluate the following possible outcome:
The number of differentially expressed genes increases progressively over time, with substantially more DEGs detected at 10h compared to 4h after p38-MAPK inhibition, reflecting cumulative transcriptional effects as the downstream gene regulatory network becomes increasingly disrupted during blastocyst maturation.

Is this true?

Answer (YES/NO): NO